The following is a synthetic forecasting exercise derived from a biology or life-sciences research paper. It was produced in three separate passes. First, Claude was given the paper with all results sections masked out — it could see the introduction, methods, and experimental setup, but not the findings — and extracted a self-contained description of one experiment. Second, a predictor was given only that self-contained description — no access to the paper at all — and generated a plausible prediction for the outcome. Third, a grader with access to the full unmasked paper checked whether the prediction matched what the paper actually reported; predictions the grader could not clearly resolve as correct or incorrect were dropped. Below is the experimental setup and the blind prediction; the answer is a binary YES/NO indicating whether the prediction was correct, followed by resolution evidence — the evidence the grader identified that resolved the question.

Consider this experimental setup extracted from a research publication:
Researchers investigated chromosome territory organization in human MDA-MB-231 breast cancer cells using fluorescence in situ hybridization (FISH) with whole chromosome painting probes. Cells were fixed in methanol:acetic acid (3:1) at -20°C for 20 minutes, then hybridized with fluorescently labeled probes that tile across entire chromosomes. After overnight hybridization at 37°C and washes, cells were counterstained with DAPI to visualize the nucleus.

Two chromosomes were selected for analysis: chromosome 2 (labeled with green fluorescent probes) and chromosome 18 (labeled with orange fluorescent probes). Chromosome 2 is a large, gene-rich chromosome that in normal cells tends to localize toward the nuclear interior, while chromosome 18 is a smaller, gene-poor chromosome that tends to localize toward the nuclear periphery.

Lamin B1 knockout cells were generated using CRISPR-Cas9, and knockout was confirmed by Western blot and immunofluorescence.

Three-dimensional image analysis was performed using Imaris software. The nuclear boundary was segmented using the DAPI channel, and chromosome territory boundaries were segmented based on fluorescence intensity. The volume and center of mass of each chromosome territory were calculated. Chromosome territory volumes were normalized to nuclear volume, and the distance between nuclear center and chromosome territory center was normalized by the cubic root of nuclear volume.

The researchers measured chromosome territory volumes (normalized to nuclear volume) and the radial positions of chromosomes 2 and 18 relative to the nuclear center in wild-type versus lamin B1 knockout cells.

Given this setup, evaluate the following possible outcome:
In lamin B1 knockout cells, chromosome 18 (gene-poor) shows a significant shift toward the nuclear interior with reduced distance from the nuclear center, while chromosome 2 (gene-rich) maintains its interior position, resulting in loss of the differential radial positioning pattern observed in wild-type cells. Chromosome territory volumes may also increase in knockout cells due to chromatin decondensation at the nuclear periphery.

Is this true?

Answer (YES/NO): NO